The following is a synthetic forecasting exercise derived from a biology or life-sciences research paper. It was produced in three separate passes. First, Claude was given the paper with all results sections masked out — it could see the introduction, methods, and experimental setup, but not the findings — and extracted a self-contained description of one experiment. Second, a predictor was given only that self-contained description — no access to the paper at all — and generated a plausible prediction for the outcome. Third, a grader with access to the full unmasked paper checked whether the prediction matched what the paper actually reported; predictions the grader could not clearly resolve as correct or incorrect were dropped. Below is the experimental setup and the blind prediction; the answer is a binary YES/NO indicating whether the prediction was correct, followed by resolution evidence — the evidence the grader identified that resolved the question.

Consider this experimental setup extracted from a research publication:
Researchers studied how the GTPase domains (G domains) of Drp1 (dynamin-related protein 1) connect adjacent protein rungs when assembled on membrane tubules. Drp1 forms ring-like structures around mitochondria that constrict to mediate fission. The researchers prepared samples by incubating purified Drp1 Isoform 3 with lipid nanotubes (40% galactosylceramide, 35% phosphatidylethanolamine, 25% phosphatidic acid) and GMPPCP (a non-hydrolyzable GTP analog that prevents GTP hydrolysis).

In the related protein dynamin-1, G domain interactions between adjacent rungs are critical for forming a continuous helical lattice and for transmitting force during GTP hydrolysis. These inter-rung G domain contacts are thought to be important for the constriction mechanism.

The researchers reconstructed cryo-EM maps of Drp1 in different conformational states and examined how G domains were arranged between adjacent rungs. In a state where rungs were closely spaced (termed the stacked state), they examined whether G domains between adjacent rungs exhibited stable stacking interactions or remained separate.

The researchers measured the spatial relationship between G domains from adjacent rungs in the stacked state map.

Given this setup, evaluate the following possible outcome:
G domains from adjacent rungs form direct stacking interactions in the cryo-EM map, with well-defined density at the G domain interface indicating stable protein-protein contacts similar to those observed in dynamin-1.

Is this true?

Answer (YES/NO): YES